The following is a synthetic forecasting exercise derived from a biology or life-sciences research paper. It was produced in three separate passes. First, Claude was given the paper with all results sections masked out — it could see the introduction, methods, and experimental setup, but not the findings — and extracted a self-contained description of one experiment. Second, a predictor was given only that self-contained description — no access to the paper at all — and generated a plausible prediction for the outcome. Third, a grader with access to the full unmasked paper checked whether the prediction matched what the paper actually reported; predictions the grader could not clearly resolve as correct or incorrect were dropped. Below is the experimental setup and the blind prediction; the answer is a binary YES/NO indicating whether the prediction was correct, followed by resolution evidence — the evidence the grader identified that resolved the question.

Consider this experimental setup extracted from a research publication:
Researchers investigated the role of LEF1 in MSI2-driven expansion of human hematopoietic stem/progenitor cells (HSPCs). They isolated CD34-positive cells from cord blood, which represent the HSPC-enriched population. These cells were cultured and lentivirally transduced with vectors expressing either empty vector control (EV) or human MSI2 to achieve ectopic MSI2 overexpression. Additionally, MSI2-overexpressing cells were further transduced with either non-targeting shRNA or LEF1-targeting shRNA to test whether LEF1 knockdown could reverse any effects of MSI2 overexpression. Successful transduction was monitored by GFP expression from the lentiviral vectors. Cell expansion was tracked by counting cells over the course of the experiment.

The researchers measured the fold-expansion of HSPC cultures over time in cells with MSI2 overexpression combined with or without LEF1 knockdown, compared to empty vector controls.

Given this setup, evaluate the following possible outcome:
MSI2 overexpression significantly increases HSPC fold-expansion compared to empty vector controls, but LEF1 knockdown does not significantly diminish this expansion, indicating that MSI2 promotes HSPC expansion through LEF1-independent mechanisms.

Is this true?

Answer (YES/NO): NO